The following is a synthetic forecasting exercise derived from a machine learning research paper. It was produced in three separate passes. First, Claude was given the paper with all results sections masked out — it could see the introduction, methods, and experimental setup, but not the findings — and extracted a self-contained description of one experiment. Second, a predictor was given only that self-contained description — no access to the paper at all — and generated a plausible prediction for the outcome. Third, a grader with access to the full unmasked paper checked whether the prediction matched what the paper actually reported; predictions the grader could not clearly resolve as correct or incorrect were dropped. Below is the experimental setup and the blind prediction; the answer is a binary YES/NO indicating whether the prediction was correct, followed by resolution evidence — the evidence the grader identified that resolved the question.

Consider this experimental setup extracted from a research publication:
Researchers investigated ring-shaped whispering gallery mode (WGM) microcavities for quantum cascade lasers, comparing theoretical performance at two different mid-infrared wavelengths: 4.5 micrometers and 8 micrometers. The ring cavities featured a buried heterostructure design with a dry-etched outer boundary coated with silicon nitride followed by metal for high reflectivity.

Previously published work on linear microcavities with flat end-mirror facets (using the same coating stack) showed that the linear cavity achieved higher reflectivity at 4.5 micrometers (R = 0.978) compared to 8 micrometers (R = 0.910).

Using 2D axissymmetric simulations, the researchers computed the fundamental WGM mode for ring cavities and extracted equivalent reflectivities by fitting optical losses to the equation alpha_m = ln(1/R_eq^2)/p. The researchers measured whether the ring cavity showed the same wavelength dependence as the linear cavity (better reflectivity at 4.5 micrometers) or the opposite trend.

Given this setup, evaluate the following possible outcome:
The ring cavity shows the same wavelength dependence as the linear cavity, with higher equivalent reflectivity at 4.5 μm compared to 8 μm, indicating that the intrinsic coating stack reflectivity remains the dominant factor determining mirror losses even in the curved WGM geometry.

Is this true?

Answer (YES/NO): NO